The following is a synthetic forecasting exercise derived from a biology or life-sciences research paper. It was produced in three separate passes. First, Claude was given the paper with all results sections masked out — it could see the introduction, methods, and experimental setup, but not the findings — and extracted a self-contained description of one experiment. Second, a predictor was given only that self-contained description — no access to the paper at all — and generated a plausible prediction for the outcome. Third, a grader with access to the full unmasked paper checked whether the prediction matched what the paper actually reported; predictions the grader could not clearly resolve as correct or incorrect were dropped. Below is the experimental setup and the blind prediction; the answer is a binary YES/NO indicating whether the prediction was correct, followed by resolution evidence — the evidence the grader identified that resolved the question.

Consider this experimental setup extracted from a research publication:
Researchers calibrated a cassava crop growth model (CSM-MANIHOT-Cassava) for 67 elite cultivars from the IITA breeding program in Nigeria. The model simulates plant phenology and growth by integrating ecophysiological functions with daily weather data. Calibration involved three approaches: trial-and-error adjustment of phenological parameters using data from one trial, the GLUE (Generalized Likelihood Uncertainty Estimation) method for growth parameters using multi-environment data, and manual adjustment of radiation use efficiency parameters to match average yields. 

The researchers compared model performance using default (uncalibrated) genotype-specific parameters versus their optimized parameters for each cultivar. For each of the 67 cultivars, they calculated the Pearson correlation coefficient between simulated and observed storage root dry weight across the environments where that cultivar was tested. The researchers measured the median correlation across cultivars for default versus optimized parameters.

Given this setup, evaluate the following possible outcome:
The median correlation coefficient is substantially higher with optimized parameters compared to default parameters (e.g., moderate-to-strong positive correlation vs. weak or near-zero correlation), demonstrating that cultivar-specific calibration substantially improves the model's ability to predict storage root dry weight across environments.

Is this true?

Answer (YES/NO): NO